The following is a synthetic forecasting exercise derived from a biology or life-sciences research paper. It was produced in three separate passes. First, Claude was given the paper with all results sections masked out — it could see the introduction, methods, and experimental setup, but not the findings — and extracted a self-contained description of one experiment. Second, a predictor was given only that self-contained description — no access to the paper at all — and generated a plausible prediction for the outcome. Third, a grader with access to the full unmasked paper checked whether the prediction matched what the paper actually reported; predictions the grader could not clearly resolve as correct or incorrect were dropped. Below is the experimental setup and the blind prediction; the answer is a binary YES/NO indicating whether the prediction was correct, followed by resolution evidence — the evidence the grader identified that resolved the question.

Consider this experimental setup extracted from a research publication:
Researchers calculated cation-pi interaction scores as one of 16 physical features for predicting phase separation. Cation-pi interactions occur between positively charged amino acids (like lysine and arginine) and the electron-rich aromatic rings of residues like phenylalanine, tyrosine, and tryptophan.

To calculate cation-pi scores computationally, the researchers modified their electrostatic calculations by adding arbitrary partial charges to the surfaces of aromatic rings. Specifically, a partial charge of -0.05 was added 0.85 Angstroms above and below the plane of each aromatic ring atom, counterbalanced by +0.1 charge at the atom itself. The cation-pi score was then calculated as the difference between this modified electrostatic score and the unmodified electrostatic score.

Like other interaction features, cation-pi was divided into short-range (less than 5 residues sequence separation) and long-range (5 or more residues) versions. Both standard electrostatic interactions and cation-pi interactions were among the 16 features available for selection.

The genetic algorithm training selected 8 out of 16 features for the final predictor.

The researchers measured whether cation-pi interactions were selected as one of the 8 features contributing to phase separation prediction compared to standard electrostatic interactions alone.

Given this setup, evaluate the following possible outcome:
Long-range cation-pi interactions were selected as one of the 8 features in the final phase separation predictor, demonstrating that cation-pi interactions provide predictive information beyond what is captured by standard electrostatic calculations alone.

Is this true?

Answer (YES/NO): NO